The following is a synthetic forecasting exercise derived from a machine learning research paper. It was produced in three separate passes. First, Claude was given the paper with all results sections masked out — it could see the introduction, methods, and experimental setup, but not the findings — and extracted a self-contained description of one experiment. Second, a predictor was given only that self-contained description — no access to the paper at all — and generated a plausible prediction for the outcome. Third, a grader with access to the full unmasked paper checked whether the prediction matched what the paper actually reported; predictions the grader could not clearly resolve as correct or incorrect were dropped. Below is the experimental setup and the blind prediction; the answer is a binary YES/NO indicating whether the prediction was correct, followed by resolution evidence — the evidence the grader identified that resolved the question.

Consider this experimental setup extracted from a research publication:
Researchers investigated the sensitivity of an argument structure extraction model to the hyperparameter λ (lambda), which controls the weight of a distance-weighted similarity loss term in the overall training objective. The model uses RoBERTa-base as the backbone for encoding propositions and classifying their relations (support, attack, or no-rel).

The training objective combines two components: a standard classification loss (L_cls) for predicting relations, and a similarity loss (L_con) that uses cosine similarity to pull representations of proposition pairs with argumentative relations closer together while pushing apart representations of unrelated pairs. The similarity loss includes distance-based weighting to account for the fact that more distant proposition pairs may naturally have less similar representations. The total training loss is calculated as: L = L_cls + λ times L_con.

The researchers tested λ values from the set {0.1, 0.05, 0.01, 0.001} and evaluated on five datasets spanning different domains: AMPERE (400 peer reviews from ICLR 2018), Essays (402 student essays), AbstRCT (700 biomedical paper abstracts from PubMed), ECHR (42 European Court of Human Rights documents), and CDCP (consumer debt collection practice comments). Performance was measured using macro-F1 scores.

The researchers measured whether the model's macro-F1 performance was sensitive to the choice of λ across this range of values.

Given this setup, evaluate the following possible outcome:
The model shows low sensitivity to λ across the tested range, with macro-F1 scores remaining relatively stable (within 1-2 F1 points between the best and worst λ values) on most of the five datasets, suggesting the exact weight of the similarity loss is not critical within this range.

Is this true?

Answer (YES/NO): YES